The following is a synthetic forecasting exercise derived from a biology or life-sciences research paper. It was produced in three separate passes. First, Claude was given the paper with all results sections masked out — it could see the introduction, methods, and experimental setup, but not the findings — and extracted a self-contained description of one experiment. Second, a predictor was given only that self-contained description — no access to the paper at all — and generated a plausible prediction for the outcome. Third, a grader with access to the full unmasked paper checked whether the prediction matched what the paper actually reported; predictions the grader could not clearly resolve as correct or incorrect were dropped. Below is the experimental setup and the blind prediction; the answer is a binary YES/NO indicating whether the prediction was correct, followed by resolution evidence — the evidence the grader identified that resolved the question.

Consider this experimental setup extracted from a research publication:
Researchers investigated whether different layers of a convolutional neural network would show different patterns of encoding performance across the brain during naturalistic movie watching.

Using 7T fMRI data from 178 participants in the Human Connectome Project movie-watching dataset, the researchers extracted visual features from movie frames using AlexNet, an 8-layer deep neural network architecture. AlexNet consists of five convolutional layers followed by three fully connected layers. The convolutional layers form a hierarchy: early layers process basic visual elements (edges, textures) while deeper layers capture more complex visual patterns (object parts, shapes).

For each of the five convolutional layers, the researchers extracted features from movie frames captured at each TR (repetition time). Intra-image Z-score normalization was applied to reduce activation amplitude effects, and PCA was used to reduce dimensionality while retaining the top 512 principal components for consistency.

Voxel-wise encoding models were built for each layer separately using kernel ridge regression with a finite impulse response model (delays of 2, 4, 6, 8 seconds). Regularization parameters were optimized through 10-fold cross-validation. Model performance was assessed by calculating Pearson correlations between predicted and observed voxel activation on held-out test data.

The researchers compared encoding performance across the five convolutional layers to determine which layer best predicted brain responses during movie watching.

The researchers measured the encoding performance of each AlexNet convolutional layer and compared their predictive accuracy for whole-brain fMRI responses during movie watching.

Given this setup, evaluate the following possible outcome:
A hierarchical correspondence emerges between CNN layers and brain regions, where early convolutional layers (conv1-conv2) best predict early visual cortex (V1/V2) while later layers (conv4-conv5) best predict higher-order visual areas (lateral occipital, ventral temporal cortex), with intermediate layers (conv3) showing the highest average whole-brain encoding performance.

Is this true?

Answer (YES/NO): NO